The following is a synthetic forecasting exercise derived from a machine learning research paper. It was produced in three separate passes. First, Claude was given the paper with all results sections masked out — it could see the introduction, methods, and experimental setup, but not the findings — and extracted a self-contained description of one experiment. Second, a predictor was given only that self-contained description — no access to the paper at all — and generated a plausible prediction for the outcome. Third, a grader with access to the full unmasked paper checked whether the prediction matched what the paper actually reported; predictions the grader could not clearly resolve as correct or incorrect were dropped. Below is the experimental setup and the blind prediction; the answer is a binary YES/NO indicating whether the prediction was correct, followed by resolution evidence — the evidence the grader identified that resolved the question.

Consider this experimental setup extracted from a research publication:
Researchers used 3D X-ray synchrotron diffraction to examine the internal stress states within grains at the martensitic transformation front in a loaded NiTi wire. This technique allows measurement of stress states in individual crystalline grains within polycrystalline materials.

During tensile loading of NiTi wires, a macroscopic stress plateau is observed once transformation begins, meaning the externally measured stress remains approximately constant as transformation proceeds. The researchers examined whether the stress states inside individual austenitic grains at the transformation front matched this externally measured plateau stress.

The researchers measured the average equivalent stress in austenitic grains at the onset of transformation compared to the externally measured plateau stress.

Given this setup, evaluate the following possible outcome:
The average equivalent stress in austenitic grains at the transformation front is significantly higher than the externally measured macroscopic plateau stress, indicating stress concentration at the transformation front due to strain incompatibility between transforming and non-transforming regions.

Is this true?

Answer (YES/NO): YES